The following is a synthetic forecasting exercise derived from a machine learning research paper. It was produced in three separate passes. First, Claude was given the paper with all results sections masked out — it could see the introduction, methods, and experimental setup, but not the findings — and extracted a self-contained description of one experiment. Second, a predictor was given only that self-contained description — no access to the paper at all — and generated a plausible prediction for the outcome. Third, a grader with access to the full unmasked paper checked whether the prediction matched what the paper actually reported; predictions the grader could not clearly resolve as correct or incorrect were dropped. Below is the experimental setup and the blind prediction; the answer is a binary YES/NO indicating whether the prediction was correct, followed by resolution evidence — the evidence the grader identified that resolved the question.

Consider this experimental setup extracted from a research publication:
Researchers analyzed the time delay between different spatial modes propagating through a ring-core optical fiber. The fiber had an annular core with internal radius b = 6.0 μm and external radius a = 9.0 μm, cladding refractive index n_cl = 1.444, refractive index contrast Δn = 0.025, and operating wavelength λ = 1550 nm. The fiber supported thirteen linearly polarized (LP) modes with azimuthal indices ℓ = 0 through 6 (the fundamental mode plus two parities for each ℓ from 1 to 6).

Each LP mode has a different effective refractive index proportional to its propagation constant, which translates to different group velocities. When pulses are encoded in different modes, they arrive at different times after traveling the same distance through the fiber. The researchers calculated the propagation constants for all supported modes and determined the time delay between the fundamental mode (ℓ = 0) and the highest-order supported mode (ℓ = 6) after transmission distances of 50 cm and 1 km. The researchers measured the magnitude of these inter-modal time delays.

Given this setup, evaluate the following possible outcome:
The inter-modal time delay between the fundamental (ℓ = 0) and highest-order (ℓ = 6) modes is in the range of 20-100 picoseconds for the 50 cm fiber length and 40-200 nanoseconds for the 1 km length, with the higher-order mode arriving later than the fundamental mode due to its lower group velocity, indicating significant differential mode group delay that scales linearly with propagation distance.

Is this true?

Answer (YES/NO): NO